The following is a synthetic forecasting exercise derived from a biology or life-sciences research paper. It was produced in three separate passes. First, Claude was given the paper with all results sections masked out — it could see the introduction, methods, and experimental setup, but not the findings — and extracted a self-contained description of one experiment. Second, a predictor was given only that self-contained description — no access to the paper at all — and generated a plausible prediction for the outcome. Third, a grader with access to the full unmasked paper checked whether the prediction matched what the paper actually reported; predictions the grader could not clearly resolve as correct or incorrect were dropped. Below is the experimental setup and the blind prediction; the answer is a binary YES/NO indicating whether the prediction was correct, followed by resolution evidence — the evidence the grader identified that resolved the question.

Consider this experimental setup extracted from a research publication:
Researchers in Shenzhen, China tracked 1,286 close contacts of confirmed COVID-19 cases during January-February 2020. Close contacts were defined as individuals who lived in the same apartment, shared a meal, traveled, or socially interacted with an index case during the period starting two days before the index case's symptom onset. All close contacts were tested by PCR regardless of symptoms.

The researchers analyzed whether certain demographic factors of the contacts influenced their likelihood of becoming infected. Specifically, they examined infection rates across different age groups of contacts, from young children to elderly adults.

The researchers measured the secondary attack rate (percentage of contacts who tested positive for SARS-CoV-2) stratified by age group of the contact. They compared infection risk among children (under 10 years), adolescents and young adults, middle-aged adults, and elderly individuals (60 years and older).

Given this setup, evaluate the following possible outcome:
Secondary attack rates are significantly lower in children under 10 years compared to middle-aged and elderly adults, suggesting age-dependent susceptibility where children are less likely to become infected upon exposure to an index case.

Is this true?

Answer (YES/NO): NO